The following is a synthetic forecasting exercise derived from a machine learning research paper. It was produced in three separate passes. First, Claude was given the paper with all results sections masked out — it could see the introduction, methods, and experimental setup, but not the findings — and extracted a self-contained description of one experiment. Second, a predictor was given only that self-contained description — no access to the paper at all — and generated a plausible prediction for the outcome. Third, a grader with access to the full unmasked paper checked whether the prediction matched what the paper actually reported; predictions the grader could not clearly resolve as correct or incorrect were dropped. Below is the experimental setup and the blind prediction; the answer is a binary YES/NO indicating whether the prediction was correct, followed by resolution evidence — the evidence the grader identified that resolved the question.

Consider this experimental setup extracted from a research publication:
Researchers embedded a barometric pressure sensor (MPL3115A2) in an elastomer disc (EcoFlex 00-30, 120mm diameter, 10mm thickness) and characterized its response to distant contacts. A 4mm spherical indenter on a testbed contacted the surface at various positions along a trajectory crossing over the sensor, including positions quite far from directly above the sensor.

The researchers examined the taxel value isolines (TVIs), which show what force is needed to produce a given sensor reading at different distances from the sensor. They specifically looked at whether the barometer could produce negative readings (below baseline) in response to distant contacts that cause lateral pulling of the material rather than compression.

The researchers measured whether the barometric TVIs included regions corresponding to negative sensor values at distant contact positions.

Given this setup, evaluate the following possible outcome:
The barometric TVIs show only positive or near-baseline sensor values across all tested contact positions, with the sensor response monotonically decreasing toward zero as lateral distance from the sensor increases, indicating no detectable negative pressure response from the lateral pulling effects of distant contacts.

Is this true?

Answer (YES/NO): NO